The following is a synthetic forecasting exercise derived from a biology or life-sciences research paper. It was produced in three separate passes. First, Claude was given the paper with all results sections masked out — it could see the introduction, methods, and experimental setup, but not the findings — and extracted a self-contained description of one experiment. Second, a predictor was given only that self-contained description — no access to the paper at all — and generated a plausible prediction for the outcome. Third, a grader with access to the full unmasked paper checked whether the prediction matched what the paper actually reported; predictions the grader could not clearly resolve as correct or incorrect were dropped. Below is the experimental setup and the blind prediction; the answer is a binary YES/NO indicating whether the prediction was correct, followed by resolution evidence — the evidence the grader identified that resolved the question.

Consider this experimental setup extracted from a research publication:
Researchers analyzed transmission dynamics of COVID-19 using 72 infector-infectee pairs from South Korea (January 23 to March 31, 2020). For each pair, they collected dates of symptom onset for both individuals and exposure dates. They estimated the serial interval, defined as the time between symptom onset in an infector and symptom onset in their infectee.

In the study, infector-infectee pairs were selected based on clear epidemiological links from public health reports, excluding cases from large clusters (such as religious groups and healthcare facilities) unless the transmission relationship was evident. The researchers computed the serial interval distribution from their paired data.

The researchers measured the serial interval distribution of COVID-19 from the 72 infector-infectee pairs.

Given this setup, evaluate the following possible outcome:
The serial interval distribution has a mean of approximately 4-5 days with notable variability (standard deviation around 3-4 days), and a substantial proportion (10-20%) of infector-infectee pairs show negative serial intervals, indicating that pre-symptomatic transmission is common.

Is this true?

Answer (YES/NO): NO